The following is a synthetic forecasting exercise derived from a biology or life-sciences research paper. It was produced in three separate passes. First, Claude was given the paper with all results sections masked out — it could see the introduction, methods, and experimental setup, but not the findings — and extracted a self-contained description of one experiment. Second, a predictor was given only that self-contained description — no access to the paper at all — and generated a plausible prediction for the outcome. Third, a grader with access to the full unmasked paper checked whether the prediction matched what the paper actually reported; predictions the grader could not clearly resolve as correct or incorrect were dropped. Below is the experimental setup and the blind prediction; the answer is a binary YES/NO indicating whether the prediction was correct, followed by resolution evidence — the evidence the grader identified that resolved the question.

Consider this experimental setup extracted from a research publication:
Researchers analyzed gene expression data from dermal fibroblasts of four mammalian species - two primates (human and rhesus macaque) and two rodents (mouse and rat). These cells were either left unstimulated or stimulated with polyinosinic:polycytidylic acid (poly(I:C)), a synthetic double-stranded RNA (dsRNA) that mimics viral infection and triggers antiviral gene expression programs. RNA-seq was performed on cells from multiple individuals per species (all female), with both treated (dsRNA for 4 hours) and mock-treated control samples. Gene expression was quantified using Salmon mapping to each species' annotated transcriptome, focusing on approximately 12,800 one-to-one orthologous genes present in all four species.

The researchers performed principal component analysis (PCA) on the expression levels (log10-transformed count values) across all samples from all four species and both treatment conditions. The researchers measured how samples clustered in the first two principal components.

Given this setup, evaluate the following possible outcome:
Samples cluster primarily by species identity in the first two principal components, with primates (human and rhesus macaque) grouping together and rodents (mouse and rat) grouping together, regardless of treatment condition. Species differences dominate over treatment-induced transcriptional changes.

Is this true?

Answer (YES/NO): YES